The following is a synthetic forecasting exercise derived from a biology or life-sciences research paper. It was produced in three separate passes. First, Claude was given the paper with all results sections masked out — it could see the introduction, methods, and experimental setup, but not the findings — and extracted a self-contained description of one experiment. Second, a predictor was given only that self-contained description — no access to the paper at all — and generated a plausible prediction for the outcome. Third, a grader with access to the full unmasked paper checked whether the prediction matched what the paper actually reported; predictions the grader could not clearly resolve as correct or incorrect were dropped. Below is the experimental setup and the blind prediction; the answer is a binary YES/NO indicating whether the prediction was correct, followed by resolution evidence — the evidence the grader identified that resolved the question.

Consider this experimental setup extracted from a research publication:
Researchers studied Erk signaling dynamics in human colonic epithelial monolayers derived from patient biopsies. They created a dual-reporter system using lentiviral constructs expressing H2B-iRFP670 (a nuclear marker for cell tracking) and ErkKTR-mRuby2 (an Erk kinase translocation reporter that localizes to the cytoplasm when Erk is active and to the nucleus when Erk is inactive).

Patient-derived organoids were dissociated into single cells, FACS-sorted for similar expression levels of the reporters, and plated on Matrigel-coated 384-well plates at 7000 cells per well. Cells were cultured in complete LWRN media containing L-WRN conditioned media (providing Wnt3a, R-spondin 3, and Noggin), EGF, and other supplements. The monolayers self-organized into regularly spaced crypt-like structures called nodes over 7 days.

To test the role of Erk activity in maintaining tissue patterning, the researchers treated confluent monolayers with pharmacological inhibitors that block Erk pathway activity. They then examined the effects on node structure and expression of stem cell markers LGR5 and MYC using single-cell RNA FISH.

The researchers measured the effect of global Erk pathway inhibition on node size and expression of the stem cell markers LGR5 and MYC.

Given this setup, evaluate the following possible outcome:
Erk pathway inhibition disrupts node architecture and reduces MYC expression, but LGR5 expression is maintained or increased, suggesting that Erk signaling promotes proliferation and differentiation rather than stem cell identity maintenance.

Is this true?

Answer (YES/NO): NO